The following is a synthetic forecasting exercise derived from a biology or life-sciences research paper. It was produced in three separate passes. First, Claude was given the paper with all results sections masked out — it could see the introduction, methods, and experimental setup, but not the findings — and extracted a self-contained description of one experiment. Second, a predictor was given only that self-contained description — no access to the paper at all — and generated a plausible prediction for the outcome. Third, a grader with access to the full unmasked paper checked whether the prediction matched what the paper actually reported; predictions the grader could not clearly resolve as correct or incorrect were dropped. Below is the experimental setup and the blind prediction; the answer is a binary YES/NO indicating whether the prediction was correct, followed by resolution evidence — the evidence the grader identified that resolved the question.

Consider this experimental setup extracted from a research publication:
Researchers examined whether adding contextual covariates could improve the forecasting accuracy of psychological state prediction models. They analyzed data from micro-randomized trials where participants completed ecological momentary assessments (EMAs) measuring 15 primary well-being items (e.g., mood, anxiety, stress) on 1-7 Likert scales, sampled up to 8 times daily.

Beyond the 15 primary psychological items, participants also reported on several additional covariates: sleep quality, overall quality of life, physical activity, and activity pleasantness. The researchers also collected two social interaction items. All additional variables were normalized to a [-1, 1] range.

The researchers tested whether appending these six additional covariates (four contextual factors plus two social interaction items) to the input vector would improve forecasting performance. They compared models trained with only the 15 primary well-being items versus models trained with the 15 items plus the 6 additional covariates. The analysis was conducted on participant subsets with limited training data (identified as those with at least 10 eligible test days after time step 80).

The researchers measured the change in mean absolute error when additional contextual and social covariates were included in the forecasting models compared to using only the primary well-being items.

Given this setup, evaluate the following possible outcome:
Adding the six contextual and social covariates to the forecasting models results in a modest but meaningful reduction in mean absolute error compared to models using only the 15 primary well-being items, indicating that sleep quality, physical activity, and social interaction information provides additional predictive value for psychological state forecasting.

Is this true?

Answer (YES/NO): NO